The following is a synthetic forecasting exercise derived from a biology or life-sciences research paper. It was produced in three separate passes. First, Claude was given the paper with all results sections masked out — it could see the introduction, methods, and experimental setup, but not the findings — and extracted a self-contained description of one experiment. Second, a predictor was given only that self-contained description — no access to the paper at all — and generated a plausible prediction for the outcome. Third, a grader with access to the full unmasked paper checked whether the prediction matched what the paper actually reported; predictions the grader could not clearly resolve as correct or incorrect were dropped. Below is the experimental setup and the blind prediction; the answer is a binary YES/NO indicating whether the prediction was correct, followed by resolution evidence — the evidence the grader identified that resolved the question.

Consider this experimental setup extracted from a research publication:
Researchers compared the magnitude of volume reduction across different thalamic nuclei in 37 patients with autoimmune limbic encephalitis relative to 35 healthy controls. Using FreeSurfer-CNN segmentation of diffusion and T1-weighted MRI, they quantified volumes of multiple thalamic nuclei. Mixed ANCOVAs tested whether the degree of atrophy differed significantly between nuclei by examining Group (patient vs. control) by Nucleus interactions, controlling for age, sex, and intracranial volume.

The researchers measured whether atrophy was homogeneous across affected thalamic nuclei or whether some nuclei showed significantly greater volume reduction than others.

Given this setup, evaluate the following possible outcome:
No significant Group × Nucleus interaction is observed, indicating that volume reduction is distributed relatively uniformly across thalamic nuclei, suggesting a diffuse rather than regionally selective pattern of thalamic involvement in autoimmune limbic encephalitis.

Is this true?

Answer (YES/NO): NO